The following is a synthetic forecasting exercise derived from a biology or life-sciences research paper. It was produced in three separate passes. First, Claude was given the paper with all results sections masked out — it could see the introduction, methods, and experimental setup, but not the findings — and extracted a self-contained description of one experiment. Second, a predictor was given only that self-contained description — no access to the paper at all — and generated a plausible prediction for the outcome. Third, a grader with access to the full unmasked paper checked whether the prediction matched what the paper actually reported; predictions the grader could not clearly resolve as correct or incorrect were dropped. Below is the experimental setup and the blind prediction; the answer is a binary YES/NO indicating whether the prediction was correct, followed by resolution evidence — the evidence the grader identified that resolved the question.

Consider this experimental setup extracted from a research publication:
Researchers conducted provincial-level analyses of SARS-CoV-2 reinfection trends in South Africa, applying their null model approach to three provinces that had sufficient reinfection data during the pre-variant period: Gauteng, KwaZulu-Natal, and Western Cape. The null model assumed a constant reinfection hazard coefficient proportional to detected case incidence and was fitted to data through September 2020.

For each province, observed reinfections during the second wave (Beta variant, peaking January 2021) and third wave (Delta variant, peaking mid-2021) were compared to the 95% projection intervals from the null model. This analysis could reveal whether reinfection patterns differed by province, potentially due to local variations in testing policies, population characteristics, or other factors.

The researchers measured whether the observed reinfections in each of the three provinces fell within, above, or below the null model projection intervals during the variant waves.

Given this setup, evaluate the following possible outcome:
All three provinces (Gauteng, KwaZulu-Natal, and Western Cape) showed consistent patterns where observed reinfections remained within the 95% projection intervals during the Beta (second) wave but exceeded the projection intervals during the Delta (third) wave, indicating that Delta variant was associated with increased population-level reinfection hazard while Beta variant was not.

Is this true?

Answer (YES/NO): NO